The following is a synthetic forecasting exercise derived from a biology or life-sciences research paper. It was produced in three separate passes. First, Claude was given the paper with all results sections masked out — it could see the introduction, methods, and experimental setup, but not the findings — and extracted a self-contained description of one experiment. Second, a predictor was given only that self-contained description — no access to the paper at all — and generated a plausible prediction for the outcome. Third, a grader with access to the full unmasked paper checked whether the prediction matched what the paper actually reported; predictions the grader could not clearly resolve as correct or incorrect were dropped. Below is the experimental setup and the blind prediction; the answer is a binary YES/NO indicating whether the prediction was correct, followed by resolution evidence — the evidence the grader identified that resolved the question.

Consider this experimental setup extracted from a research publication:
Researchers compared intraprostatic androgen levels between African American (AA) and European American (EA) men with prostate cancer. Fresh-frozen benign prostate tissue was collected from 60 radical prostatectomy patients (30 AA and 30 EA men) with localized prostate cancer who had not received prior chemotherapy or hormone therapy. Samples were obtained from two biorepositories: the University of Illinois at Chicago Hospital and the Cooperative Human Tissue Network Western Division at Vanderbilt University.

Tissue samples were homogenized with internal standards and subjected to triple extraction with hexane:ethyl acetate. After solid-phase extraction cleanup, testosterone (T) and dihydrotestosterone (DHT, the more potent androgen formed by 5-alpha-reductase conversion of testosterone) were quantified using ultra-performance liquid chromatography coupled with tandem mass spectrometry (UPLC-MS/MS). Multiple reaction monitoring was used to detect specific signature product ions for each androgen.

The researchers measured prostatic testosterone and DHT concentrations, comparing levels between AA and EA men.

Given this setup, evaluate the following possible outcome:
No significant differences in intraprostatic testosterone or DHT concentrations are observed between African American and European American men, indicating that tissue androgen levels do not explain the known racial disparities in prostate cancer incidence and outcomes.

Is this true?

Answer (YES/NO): NO